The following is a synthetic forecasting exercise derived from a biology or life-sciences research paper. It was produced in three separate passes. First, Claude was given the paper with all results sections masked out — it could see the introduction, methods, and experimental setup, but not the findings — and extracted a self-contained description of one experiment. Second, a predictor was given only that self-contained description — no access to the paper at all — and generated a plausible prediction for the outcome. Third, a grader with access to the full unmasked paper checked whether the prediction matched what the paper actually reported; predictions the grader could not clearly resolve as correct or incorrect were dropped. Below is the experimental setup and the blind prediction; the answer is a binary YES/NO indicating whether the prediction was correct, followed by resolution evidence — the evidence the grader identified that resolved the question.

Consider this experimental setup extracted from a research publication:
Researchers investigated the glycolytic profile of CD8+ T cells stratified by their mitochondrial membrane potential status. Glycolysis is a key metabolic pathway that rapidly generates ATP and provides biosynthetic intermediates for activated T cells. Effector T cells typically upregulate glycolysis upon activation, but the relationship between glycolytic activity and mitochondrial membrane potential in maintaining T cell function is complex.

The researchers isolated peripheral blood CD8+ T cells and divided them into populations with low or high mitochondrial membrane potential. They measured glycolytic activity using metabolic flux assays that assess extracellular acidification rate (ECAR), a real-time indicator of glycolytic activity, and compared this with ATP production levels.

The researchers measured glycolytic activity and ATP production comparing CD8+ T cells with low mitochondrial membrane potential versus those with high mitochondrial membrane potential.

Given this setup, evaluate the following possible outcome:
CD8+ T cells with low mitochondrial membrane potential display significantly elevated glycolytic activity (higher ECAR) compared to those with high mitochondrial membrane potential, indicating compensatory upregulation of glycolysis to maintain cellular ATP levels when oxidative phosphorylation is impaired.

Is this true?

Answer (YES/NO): NO